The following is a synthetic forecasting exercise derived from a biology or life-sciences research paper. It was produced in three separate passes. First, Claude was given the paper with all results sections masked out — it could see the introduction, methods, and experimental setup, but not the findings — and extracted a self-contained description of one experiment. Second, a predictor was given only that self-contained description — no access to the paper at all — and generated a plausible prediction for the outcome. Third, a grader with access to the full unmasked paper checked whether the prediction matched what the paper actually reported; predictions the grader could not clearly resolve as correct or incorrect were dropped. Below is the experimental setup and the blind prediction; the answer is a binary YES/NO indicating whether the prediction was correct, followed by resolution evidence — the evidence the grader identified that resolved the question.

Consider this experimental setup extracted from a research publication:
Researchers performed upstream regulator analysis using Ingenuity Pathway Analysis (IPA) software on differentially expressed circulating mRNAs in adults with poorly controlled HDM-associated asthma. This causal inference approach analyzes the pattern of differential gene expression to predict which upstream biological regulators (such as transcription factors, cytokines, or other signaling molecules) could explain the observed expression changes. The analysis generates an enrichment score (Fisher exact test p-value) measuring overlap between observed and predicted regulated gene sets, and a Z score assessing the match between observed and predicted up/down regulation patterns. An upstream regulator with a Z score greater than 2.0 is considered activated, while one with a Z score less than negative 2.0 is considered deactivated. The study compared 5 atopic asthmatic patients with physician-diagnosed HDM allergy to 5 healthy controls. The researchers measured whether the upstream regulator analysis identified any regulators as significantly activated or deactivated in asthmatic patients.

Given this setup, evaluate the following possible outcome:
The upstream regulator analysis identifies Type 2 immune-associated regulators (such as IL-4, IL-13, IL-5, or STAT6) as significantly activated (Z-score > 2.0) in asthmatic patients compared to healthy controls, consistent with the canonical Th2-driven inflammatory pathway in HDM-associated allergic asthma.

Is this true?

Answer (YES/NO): NO